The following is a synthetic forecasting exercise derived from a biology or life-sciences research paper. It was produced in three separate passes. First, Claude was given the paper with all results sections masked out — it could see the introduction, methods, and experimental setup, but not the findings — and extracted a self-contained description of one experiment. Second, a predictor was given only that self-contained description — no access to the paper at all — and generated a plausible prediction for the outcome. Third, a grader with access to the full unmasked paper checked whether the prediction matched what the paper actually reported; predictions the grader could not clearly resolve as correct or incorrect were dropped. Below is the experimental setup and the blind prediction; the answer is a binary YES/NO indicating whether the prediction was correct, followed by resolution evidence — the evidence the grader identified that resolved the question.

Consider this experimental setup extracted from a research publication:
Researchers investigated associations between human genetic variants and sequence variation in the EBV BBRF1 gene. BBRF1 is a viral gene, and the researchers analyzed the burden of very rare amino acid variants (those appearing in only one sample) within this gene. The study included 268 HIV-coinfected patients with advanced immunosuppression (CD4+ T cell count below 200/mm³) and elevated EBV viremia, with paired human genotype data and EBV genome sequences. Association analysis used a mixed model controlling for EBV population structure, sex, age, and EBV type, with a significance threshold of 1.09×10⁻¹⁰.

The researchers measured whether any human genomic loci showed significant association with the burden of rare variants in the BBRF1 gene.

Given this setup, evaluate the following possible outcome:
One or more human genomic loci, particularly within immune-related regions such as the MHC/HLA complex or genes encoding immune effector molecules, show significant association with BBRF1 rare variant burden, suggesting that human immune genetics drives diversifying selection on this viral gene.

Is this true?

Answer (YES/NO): NO